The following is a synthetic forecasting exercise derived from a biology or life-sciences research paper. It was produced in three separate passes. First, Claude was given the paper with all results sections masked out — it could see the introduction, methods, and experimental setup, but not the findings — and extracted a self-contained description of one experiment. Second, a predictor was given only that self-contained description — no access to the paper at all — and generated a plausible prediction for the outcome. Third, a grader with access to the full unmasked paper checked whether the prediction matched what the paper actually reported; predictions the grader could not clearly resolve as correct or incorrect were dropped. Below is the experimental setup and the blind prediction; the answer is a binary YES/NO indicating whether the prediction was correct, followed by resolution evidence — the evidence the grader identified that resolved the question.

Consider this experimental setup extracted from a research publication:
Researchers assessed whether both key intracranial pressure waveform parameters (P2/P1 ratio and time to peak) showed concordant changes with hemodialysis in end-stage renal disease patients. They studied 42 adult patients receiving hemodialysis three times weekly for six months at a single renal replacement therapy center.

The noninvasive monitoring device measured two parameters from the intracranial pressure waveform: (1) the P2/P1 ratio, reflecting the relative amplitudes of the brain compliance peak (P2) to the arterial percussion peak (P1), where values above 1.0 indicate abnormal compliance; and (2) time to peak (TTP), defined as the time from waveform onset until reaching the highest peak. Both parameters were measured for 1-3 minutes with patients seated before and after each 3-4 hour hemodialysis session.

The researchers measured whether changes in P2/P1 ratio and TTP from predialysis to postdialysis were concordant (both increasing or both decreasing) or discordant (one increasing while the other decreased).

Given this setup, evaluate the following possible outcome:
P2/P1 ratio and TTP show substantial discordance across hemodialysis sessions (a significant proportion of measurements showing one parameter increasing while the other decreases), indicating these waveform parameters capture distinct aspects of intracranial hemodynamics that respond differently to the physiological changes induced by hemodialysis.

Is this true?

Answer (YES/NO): NO